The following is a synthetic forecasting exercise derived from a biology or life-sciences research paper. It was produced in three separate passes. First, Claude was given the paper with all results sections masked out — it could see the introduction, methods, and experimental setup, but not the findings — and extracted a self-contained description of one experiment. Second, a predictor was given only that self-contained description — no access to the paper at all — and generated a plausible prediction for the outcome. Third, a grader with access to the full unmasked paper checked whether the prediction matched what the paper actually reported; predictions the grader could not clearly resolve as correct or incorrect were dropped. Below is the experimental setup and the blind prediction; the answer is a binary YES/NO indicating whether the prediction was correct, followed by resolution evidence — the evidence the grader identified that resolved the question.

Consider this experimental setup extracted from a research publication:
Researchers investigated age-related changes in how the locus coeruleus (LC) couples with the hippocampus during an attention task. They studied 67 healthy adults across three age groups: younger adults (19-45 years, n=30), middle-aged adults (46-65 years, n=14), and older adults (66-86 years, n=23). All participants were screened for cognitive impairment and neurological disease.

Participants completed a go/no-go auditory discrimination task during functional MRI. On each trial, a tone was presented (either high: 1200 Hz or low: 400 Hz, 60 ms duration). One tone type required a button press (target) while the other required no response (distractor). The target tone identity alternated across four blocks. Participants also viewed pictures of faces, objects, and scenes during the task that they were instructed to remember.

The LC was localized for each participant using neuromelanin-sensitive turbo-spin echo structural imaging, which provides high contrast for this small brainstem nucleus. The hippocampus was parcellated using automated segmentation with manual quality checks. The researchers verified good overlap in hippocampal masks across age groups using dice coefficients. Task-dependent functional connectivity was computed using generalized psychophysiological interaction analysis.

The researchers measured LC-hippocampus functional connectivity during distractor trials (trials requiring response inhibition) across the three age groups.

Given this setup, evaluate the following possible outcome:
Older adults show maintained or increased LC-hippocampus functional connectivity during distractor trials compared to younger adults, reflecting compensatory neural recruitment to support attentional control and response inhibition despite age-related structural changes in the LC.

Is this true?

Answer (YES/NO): YES